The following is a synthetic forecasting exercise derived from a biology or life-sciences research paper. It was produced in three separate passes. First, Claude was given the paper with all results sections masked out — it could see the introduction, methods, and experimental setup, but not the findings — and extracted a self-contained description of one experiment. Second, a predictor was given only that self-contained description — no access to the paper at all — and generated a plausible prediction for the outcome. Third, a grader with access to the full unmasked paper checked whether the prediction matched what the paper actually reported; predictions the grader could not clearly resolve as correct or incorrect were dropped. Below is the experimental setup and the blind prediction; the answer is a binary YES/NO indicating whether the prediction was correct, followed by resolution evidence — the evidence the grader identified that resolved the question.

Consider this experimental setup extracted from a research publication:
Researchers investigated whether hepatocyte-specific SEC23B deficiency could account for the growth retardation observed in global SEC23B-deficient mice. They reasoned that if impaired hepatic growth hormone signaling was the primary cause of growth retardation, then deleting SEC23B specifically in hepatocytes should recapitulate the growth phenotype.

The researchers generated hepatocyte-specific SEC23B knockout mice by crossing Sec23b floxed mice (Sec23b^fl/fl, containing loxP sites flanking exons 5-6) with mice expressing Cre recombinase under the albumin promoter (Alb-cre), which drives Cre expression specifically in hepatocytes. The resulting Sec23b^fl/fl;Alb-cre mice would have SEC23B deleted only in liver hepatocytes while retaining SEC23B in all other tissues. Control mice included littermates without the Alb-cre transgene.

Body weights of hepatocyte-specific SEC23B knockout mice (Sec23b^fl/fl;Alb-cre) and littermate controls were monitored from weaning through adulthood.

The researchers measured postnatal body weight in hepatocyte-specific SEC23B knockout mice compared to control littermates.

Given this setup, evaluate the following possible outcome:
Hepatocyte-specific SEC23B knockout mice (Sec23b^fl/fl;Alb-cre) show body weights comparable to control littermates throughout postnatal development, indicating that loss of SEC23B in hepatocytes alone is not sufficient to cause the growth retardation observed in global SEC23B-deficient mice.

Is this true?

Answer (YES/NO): YES